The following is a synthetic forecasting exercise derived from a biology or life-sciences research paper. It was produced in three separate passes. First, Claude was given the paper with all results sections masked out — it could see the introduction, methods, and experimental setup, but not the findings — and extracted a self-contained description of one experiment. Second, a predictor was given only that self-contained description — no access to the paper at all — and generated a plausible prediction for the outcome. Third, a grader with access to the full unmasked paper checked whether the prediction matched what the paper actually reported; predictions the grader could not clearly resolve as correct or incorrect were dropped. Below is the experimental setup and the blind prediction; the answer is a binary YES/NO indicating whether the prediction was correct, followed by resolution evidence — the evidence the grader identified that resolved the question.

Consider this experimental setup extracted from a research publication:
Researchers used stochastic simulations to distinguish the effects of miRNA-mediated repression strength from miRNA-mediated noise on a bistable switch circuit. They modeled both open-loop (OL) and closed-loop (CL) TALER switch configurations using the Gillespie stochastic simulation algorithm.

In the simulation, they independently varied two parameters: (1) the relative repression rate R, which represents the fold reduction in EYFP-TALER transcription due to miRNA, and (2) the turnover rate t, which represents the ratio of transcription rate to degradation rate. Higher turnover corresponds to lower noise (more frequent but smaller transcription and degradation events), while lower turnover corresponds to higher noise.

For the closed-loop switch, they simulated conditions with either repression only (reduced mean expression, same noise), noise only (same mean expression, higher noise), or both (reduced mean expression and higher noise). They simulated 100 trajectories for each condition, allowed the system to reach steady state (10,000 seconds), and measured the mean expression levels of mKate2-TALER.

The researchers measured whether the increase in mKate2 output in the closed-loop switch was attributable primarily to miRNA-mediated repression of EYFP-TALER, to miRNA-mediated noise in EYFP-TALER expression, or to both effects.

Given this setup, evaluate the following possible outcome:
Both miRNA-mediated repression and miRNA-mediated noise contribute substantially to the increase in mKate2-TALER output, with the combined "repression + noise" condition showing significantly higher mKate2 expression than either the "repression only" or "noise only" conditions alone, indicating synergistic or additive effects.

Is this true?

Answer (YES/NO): YES